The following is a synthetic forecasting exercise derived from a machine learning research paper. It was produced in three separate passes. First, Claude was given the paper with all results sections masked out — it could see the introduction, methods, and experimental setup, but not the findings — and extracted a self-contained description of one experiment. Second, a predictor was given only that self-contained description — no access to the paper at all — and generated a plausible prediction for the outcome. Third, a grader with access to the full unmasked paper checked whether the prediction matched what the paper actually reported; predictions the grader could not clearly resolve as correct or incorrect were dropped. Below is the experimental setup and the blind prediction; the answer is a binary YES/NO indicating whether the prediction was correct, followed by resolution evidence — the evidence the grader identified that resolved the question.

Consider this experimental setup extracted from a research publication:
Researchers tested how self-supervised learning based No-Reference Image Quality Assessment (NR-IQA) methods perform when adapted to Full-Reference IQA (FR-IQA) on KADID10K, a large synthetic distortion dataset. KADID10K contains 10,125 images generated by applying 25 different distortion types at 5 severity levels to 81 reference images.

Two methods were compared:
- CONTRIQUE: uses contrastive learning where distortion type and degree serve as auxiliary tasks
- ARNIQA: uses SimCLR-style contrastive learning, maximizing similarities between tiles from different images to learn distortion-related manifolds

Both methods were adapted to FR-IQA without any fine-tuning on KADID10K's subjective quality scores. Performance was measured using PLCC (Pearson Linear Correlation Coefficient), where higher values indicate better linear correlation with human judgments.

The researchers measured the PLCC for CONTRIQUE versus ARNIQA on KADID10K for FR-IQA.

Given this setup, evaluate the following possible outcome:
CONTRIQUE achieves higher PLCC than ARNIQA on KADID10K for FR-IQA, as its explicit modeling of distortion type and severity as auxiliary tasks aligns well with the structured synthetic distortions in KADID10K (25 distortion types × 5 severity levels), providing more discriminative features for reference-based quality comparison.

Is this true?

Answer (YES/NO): NO